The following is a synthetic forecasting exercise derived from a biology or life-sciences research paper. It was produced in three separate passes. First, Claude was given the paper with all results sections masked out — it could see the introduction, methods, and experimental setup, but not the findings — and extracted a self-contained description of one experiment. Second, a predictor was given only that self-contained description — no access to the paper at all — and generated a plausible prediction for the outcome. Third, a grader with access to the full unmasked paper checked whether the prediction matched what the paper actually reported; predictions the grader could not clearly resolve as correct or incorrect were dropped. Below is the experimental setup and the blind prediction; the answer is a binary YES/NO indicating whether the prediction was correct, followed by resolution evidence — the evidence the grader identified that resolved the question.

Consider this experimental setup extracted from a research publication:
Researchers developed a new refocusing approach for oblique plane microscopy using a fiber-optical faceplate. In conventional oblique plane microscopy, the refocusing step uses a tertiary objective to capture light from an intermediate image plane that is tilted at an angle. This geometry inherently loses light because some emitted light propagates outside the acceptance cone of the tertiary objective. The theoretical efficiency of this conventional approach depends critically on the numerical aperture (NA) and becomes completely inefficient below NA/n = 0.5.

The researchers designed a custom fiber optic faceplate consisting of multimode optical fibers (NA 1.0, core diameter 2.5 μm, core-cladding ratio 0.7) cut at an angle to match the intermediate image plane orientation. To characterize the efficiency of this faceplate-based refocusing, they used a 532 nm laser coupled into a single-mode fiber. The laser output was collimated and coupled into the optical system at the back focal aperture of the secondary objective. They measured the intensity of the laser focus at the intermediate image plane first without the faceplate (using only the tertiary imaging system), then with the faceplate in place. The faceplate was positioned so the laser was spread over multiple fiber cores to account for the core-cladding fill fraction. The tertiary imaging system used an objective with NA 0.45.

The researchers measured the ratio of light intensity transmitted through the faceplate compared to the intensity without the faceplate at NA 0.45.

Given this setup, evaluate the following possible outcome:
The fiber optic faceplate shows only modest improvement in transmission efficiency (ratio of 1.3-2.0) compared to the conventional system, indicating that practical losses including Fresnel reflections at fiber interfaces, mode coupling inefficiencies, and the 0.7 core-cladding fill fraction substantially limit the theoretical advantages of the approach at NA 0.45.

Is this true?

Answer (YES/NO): NO